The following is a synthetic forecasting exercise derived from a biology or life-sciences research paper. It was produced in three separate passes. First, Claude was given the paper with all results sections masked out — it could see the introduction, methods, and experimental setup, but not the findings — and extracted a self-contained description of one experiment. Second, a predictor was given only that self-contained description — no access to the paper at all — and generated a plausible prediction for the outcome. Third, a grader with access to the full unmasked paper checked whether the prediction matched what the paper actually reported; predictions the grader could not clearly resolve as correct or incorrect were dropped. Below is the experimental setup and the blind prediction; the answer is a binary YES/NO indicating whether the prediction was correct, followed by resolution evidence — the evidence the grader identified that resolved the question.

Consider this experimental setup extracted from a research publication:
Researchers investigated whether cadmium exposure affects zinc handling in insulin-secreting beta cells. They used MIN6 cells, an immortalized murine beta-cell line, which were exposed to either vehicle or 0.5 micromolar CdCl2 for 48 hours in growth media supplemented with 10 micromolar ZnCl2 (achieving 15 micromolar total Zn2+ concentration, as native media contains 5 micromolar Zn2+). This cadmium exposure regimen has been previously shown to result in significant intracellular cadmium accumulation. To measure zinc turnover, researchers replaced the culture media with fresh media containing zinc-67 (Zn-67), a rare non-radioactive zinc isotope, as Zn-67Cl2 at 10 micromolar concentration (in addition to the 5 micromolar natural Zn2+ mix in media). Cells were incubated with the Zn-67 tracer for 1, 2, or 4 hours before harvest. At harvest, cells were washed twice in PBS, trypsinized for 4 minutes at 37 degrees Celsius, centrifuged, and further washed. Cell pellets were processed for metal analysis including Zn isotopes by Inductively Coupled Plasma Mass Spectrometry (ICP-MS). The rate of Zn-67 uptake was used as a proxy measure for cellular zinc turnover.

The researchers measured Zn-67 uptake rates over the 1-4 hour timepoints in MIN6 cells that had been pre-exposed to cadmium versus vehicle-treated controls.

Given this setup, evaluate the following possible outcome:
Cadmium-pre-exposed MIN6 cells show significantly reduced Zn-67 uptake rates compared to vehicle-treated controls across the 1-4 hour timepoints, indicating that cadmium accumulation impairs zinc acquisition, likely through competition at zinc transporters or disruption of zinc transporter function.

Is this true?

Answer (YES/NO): NO